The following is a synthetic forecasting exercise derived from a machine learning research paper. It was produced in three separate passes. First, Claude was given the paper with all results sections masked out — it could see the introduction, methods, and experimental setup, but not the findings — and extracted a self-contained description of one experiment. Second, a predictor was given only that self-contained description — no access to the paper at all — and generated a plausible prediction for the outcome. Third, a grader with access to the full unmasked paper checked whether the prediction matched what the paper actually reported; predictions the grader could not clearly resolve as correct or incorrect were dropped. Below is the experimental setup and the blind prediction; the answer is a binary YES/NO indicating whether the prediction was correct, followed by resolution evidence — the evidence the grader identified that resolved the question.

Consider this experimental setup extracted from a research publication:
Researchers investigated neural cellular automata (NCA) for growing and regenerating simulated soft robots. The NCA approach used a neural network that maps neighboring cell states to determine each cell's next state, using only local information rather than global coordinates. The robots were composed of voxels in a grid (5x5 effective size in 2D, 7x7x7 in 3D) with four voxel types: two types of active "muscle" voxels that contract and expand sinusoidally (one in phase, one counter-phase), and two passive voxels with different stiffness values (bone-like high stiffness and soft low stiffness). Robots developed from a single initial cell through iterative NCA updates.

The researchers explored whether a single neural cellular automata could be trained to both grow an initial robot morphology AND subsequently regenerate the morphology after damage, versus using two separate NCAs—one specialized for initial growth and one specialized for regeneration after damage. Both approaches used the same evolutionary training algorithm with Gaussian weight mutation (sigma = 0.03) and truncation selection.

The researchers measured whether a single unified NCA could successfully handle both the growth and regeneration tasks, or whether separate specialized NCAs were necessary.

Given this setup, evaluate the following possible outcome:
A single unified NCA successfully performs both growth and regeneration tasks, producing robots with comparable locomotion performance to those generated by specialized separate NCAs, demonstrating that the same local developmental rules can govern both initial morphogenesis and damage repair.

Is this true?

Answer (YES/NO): NO